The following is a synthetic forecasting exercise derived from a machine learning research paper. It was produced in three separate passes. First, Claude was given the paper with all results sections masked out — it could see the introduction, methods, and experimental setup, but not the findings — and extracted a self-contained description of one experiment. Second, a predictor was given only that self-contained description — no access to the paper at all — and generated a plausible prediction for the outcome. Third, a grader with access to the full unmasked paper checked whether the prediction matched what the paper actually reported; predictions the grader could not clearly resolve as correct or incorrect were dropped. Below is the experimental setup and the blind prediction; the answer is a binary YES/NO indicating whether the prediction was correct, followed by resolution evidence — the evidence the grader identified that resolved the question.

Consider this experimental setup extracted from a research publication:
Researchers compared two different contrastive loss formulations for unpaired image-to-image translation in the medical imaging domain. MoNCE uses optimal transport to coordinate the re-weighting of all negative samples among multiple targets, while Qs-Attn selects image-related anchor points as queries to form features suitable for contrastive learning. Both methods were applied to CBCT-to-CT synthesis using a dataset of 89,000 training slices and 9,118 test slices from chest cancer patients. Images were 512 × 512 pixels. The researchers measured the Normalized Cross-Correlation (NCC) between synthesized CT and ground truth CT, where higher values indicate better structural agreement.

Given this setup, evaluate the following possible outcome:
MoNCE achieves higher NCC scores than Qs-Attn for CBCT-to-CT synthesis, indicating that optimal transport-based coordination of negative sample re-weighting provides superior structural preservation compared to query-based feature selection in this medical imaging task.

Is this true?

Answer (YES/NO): YES